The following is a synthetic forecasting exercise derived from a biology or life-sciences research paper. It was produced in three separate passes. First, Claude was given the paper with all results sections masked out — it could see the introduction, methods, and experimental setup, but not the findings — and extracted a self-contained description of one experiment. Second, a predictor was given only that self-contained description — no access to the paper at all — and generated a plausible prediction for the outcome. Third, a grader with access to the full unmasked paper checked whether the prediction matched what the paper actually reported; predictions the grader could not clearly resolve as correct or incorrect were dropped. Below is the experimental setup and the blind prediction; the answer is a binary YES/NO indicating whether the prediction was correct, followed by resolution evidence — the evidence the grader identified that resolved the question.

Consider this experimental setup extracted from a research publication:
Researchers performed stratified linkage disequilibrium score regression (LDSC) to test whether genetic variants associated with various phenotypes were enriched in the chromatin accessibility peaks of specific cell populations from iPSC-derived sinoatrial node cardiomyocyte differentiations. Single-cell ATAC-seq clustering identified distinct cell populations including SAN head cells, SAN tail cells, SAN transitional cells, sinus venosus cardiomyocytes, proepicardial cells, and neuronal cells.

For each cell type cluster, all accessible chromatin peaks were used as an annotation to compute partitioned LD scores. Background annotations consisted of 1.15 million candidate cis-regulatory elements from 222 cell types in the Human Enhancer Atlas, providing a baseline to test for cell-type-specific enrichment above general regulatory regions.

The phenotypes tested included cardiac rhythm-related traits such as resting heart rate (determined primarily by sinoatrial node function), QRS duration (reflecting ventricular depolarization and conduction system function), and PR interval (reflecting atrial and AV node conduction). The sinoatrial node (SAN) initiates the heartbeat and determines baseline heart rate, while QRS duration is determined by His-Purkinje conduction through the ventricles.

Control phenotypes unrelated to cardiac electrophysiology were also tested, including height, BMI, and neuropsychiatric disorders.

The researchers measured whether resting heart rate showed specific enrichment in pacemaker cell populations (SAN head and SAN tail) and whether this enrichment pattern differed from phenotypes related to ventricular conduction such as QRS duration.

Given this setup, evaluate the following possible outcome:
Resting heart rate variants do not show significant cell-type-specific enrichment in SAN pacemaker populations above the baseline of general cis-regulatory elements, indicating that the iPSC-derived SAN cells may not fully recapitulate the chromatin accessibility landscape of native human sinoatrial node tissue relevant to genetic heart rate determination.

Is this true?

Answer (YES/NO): NO